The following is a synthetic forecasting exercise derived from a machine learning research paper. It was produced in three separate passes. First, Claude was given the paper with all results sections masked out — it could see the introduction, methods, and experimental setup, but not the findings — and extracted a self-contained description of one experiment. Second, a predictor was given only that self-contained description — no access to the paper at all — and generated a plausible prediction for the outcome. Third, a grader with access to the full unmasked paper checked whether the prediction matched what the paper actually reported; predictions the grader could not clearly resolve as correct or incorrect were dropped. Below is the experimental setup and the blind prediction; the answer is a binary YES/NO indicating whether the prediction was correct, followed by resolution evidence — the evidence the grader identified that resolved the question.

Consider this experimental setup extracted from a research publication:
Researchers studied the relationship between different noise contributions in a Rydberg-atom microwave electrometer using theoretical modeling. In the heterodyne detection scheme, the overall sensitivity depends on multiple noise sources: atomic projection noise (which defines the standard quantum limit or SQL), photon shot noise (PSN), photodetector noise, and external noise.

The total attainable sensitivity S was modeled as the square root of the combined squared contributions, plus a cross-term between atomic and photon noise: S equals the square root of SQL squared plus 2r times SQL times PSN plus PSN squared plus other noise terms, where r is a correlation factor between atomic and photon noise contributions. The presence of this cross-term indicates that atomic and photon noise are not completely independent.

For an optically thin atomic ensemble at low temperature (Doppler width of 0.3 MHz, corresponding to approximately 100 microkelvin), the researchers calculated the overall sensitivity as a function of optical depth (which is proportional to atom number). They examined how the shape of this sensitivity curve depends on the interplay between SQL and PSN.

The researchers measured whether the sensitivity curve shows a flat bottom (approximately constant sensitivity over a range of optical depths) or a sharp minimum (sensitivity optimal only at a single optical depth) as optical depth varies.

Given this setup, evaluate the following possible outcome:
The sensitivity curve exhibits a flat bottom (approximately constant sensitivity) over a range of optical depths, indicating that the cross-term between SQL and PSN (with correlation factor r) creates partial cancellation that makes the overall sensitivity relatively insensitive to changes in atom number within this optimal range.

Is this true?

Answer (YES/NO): YES